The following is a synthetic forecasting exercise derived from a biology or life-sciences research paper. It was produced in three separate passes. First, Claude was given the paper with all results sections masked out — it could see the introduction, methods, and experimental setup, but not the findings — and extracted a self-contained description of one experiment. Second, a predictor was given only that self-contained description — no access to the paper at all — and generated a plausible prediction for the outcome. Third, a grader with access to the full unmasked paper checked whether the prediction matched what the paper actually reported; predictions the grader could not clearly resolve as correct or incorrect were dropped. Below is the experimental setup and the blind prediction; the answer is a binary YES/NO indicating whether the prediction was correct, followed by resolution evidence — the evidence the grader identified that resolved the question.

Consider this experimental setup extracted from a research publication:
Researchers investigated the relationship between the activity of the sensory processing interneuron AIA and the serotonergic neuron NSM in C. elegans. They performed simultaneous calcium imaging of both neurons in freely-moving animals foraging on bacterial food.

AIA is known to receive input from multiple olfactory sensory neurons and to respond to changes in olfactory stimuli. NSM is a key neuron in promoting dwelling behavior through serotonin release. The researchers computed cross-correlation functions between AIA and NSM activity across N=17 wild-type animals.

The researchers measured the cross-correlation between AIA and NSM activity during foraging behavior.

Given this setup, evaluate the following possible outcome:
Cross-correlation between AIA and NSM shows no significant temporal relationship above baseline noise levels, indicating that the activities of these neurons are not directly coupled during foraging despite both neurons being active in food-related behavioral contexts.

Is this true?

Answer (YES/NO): NO